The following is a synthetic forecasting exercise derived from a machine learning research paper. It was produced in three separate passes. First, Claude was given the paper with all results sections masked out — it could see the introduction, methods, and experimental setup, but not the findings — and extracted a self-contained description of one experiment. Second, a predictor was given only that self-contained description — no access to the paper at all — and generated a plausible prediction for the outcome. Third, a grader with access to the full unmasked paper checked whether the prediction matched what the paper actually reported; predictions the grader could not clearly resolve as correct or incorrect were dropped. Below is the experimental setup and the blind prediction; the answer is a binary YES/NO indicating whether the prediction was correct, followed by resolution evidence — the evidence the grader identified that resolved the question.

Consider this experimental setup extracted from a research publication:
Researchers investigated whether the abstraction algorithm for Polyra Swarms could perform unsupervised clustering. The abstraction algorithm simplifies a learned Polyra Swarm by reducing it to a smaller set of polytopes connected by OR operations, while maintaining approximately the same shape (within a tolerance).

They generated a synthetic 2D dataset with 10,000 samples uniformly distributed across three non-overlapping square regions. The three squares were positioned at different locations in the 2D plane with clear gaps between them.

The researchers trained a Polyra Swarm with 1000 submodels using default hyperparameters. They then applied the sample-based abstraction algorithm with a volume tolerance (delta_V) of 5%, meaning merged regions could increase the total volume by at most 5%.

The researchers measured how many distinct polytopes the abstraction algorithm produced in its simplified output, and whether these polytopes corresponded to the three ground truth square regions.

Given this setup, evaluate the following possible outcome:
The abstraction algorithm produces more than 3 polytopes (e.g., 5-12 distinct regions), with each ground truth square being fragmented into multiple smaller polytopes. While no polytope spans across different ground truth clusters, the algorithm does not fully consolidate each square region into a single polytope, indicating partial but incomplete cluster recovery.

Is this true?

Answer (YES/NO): NO